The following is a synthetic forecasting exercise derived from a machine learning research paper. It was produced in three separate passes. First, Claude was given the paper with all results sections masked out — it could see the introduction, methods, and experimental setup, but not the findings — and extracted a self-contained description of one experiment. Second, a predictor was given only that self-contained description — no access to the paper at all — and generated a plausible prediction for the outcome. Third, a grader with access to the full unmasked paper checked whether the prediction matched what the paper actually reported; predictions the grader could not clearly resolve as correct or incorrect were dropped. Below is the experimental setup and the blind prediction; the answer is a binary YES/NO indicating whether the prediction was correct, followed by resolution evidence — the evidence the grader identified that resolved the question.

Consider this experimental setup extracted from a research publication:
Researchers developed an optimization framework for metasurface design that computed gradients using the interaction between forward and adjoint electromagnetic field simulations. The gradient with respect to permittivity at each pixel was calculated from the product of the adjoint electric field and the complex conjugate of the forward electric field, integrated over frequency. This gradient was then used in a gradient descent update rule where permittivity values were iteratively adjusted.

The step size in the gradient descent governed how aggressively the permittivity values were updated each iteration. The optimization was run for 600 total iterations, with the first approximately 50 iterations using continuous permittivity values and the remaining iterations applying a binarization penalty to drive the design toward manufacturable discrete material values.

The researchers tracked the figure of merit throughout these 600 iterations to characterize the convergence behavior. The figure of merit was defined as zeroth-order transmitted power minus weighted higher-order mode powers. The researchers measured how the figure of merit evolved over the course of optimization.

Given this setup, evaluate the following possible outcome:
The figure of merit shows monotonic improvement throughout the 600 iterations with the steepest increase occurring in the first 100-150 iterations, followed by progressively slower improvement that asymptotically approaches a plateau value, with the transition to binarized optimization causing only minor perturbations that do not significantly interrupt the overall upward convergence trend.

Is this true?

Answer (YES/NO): NO